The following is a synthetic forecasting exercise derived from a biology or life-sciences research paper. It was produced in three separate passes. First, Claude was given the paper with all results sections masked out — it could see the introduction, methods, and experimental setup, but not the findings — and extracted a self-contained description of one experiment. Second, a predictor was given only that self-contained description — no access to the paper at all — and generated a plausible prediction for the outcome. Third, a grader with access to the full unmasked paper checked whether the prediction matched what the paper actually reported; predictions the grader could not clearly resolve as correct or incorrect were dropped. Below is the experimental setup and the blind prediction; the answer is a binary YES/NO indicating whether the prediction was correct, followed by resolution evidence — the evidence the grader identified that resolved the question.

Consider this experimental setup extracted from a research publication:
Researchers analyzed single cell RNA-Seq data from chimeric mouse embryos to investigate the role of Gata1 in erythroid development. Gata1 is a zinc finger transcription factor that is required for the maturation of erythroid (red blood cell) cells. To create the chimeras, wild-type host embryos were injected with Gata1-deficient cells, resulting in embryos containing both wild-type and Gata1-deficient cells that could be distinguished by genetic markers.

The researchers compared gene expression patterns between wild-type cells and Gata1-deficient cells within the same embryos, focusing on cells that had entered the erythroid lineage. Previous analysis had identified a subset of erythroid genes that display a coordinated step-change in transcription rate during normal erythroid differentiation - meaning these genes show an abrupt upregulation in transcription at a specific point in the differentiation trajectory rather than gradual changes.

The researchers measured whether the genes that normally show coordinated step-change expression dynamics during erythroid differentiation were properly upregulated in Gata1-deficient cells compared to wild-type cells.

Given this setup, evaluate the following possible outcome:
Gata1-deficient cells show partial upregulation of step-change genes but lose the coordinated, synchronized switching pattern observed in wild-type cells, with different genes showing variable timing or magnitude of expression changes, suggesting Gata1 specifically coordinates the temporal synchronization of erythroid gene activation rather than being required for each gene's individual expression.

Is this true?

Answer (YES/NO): NO